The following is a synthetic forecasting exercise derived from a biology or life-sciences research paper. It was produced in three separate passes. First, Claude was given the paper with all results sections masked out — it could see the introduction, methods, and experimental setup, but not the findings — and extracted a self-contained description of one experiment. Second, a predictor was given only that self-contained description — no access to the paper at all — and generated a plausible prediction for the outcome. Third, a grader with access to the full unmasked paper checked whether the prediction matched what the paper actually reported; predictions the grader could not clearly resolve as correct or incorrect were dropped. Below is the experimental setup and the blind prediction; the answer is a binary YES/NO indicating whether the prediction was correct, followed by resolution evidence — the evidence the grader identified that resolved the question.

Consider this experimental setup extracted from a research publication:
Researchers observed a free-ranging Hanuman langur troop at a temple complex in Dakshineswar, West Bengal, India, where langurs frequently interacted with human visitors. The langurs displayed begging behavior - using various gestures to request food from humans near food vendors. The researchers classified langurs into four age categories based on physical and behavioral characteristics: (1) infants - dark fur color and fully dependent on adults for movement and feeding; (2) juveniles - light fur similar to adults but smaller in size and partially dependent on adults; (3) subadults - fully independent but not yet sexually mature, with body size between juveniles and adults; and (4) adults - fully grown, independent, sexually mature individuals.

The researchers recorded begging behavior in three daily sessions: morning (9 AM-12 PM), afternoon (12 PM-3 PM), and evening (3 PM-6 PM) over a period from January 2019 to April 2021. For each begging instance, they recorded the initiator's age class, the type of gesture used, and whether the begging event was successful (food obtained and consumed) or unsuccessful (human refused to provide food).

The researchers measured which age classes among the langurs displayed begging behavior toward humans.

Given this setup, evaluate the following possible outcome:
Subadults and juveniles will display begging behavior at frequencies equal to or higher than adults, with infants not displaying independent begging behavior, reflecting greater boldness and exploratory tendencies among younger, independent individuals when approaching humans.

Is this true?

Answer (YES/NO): NO